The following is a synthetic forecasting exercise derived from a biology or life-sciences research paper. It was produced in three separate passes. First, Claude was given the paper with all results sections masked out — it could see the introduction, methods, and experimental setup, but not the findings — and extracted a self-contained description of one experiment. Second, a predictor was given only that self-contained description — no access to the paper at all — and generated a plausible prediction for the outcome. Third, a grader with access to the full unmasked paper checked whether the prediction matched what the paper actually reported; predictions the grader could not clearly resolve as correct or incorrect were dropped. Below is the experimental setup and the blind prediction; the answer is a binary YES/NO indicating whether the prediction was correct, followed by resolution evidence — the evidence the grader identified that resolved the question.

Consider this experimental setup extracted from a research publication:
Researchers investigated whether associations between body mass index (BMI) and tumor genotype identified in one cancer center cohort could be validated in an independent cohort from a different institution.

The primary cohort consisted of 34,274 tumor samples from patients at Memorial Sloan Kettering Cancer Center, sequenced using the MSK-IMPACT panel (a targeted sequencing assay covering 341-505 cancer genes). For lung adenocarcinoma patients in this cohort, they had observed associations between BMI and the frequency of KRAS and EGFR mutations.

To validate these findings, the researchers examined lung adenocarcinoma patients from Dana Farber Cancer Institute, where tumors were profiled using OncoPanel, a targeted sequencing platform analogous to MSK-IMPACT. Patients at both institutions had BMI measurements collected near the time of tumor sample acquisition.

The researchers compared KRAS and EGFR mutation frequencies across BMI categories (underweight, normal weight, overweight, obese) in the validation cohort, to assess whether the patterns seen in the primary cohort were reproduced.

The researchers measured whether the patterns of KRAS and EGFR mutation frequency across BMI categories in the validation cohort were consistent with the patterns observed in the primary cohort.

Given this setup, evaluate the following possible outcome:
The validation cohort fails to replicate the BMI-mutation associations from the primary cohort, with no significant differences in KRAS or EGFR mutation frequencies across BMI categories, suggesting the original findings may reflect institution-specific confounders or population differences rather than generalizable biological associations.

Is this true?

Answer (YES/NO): NO